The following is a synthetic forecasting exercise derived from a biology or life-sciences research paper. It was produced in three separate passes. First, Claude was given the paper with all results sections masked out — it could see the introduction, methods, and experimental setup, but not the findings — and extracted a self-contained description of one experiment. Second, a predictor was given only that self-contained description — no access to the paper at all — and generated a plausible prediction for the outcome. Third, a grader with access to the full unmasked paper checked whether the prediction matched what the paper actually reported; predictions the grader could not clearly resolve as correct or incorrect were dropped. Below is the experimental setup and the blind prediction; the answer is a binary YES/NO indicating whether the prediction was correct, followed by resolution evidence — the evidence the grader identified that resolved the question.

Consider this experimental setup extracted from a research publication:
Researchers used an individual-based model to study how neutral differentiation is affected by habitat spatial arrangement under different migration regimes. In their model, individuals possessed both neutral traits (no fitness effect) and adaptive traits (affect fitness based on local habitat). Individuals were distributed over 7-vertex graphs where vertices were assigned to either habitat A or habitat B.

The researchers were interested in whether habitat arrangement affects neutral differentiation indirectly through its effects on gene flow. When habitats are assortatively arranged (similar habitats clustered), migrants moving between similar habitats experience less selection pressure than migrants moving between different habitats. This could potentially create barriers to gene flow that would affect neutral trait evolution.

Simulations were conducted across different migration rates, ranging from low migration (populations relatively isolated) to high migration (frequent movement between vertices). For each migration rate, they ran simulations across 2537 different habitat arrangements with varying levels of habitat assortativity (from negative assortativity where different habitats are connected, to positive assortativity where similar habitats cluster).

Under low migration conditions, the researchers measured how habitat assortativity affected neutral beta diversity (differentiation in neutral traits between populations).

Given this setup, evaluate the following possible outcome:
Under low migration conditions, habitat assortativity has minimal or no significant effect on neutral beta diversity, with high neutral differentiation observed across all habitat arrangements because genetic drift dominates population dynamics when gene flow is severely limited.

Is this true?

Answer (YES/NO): NO